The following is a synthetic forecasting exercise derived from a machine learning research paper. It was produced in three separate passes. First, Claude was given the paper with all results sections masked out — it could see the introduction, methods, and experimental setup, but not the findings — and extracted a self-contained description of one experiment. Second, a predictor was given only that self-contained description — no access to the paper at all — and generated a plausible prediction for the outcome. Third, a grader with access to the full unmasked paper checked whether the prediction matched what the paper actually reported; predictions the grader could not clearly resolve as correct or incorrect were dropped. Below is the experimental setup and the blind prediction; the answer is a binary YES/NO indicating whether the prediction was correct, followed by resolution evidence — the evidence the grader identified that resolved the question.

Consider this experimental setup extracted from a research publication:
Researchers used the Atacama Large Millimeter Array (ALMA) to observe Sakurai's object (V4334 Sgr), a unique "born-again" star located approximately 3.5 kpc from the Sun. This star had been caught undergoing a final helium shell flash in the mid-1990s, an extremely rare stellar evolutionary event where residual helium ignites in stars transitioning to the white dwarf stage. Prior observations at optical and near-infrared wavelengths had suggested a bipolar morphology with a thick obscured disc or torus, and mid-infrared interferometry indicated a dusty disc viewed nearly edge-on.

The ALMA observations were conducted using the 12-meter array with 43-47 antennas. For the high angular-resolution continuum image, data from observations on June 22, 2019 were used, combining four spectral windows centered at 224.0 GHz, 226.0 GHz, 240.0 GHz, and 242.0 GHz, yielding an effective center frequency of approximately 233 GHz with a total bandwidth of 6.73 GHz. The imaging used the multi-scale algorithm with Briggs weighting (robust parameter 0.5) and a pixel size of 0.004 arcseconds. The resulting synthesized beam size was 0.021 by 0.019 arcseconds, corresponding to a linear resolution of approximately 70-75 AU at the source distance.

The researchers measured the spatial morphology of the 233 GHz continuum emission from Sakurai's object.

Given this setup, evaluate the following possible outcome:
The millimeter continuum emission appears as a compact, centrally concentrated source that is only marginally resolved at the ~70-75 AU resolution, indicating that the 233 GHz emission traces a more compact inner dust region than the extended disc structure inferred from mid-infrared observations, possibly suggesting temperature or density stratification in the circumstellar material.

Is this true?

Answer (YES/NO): NO